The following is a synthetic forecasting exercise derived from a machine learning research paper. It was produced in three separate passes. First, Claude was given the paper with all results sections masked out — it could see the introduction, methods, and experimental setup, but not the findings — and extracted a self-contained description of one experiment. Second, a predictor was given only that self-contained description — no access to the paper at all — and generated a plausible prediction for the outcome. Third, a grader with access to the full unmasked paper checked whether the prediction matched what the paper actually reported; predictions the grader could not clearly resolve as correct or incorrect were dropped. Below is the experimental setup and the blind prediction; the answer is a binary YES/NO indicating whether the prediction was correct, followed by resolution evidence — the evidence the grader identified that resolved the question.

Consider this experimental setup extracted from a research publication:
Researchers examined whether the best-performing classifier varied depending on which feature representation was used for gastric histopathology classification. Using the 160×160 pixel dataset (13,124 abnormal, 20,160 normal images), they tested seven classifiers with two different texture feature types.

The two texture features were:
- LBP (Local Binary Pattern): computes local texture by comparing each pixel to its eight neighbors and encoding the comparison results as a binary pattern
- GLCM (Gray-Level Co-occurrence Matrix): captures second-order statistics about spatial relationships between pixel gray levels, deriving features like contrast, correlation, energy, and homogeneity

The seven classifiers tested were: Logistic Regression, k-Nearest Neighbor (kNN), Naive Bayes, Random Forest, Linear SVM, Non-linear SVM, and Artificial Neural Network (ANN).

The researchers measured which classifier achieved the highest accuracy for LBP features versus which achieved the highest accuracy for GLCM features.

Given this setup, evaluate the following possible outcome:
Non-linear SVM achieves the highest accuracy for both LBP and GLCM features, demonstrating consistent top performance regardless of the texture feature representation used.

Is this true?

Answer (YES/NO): NO